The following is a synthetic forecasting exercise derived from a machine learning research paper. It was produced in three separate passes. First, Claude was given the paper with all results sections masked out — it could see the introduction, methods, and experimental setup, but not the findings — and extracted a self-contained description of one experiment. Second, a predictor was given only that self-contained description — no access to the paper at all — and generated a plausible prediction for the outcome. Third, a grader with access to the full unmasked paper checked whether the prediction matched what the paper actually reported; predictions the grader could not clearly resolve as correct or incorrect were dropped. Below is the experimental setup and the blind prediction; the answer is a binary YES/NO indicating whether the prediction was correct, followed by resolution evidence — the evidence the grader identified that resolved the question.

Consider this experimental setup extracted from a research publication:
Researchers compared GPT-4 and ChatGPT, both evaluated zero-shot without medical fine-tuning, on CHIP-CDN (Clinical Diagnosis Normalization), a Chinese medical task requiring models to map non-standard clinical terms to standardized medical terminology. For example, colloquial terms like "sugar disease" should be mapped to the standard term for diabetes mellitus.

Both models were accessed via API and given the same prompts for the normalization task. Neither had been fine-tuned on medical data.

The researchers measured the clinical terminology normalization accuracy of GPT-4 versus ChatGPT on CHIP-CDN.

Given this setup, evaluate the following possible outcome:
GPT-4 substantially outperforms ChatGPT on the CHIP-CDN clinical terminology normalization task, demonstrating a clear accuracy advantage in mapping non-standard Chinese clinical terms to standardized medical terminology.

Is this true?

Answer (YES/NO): NO